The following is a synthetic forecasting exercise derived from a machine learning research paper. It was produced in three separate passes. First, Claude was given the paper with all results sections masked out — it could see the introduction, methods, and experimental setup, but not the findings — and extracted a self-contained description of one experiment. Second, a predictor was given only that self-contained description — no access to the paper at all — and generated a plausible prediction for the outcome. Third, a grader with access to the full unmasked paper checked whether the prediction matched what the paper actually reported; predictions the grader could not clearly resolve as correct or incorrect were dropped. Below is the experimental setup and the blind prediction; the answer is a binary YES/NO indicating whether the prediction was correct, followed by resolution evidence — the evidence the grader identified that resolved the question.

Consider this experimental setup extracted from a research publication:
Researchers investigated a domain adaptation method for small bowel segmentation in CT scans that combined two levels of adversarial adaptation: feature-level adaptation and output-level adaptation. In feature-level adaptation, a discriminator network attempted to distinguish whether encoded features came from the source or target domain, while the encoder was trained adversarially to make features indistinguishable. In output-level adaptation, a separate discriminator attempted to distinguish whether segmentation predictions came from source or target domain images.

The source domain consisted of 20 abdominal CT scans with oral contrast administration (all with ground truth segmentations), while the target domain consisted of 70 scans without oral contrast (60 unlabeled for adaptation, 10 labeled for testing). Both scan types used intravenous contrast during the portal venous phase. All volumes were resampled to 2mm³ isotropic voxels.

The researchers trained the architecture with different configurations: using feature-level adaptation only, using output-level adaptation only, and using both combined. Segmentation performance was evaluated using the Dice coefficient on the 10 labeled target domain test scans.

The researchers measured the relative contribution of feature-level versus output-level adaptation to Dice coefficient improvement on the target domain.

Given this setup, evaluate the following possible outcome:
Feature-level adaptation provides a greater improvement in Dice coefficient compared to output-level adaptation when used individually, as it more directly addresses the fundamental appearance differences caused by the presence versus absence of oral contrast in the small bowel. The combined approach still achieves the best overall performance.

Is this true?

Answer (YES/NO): YES